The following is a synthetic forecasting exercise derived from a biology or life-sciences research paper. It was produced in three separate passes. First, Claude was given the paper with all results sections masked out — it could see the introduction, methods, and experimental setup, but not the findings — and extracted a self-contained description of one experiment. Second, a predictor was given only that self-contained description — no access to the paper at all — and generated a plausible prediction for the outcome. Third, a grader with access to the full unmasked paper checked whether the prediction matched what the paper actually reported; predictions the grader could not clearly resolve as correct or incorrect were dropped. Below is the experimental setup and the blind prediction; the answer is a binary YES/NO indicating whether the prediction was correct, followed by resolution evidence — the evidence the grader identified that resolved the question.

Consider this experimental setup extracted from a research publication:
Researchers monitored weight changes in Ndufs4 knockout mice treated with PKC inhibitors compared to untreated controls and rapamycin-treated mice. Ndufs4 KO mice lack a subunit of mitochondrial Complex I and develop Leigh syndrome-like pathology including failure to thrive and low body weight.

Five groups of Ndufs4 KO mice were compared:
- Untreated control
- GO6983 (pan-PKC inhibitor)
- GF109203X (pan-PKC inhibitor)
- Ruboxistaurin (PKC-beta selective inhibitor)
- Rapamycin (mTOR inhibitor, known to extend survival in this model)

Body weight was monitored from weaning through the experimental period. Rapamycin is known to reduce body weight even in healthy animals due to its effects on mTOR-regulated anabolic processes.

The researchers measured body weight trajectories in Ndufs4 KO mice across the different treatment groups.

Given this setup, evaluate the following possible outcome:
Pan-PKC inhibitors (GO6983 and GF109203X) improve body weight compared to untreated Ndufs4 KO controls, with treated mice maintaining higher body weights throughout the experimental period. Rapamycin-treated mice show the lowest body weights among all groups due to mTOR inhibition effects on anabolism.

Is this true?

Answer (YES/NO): NO